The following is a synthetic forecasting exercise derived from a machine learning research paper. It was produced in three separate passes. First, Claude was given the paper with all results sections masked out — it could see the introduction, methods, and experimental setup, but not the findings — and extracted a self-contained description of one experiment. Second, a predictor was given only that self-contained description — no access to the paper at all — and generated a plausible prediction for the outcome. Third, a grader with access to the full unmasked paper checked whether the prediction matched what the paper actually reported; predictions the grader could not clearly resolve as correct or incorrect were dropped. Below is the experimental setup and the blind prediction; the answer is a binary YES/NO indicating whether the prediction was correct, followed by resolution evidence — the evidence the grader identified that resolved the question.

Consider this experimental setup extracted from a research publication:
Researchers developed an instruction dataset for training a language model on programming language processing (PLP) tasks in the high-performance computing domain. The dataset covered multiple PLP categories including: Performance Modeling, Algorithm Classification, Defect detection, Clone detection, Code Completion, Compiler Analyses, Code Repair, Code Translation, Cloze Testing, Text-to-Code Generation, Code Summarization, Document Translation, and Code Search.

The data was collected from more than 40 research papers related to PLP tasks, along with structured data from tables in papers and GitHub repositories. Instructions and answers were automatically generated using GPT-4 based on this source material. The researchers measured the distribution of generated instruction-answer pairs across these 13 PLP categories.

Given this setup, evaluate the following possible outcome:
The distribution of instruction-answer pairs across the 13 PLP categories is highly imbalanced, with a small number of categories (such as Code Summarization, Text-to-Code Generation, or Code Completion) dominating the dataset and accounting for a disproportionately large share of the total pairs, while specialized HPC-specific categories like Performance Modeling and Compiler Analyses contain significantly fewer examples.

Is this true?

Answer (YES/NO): NO